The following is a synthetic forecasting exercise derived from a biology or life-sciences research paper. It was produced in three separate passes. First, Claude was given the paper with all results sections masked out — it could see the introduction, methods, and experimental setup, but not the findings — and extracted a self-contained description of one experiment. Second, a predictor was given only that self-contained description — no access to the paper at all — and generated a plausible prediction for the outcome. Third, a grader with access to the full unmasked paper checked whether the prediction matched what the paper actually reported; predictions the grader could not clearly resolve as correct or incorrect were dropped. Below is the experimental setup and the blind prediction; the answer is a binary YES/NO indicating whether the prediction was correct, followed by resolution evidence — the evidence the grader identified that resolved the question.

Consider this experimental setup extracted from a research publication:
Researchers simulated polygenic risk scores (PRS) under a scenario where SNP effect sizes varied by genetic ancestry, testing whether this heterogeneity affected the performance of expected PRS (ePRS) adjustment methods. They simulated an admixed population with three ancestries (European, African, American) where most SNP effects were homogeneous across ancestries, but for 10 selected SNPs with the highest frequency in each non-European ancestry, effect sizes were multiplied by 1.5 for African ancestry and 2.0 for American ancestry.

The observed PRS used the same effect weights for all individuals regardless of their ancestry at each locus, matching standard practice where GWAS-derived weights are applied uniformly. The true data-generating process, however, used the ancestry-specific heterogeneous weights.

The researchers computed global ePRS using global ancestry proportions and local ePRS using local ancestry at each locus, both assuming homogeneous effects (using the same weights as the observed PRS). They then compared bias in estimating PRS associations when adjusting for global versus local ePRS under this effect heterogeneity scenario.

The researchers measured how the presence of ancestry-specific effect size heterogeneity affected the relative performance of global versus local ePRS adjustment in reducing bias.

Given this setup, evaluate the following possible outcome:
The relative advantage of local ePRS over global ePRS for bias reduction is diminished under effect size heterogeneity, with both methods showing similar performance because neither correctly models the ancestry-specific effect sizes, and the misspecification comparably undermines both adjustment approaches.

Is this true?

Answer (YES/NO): NO